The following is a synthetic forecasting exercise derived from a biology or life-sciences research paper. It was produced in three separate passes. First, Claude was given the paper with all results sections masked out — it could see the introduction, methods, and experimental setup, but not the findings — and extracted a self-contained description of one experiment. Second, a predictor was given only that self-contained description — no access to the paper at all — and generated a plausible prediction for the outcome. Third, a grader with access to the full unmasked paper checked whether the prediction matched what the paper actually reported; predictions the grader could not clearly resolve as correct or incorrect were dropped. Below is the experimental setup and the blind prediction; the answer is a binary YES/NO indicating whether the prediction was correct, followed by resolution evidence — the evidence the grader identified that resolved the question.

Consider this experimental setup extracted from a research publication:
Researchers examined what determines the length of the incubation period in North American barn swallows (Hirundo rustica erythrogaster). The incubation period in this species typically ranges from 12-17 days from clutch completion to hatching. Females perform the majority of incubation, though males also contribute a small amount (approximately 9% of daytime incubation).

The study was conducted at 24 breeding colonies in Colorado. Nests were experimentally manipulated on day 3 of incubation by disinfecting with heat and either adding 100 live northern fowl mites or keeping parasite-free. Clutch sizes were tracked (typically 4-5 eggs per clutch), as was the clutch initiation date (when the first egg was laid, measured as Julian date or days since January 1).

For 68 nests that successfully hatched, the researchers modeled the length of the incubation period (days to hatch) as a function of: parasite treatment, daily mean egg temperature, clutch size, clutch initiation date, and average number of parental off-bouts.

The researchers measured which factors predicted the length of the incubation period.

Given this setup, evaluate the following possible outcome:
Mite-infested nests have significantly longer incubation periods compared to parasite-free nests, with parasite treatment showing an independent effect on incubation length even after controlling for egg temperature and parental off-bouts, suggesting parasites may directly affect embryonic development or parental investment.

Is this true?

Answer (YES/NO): NO